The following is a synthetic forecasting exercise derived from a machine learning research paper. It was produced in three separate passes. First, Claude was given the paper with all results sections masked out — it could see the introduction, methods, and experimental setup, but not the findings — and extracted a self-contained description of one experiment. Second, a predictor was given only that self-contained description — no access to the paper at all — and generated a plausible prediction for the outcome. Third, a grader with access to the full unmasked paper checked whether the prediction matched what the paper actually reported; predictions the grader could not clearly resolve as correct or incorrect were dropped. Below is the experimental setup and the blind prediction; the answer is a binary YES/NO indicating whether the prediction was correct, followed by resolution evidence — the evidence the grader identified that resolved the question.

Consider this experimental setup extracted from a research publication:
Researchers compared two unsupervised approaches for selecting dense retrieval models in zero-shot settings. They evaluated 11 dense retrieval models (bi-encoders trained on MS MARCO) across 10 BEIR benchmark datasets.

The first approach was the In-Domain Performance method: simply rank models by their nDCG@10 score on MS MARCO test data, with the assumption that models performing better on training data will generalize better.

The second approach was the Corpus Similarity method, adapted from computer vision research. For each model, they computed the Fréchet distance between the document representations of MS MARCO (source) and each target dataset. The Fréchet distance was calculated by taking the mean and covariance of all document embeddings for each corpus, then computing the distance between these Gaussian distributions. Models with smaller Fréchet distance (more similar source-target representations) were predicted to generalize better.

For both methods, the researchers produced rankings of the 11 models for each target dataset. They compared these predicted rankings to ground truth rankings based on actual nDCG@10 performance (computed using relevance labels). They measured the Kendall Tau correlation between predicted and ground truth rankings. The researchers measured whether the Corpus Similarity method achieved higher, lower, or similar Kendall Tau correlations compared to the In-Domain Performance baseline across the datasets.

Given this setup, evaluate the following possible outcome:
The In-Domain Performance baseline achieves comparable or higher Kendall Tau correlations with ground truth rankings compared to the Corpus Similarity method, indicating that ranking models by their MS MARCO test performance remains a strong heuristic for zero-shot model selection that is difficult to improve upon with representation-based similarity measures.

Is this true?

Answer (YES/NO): YES